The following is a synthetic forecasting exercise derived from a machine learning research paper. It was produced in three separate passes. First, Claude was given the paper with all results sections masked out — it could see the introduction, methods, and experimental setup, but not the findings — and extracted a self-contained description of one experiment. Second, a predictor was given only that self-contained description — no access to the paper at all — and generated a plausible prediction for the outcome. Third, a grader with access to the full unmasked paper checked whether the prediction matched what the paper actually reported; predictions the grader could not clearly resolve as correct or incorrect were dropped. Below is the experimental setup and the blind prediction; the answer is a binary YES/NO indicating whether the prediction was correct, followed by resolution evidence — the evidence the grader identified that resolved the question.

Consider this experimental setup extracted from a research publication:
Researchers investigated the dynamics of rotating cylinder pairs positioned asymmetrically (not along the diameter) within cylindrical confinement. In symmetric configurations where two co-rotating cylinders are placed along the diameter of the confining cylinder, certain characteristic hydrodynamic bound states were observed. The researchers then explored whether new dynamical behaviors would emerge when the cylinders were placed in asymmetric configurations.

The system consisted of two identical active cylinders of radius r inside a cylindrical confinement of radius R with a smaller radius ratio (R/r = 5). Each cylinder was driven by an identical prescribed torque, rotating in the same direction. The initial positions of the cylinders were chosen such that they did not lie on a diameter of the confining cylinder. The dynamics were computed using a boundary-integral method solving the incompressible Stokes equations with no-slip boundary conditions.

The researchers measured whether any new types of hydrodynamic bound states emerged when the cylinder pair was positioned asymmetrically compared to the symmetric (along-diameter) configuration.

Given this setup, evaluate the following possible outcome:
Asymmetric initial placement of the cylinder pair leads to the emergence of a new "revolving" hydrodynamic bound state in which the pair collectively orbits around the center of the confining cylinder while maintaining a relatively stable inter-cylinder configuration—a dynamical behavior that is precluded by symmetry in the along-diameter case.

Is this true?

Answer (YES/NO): NO